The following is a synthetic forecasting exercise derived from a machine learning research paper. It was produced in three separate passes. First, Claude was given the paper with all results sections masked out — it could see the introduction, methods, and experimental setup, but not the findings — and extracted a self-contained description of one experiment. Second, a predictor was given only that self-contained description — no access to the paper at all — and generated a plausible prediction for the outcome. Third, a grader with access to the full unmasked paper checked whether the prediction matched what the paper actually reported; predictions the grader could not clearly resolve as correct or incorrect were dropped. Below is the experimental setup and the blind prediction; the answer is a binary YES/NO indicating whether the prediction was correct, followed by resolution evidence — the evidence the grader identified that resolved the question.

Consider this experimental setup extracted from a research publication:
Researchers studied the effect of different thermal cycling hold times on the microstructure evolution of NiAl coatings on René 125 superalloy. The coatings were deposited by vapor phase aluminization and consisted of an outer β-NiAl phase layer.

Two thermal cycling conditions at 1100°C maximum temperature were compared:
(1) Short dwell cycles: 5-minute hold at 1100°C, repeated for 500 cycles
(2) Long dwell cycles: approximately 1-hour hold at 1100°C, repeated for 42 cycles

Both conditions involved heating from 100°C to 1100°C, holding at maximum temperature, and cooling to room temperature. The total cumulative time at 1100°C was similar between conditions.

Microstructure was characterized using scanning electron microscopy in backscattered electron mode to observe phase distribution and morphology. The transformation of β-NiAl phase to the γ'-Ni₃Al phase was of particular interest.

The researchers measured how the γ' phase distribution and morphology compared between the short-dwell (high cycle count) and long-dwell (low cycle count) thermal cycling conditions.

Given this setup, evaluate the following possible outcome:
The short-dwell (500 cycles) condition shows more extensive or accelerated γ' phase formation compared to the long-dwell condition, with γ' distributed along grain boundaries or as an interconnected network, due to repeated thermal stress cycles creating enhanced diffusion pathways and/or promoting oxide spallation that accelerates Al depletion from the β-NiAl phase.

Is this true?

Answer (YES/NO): YES